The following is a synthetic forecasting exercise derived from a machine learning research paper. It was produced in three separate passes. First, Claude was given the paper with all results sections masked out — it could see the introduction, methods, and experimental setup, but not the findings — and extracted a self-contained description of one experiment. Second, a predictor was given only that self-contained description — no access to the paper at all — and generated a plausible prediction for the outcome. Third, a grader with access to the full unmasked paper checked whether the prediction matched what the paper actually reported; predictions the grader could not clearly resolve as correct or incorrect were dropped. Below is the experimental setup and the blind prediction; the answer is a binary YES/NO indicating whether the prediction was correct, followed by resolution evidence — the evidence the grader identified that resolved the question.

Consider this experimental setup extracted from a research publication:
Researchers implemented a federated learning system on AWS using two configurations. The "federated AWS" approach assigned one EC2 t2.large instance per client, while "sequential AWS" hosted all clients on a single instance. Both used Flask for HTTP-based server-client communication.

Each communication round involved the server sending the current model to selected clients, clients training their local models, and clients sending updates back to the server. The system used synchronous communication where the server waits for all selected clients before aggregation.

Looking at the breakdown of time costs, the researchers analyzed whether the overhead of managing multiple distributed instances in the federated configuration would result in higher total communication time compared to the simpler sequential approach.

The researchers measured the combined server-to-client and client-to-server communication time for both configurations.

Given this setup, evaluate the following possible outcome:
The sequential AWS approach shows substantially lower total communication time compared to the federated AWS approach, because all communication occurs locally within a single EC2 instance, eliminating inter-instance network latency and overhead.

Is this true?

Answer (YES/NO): YES